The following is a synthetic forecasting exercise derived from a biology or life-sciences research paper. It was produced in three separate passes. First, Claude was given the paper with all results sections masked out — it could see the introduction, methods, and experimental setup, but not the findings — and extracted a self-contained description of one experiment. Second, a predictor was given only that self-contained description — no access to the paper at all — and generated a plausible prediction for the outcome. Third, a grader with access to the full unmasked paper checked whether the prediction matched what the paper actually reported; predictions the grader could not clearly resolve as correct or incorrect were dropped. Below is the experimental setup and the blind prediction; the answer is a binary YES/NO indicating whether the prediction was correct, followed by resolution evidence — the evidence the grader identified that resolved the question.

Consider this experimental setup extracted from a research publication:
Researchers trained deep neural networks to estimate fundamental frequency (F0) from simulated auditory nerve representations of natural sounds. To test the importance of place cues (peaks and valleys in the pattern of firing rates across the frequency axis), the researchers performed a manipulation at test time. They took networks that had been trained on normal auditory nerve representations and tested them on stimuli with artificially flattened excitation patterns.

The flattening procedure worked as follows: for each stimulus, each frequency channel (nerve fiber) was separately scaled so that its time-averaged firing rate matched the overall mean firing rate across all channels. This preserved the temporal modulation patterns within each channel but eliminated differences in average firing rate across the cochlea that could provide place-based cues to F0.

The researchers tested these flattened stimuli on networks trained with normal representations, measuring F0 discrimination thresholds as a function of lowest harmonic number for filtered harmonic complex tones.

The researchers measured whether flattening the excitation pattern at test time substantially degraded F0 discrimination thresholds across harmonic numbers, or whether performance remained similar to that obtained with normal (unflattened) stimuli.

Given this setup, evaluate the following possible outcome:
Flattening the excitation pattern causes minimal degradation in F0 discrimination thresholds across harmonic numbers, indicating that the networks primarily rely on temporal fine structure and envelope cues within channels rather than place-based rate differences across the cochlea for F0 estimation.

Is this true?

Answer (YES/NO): YES